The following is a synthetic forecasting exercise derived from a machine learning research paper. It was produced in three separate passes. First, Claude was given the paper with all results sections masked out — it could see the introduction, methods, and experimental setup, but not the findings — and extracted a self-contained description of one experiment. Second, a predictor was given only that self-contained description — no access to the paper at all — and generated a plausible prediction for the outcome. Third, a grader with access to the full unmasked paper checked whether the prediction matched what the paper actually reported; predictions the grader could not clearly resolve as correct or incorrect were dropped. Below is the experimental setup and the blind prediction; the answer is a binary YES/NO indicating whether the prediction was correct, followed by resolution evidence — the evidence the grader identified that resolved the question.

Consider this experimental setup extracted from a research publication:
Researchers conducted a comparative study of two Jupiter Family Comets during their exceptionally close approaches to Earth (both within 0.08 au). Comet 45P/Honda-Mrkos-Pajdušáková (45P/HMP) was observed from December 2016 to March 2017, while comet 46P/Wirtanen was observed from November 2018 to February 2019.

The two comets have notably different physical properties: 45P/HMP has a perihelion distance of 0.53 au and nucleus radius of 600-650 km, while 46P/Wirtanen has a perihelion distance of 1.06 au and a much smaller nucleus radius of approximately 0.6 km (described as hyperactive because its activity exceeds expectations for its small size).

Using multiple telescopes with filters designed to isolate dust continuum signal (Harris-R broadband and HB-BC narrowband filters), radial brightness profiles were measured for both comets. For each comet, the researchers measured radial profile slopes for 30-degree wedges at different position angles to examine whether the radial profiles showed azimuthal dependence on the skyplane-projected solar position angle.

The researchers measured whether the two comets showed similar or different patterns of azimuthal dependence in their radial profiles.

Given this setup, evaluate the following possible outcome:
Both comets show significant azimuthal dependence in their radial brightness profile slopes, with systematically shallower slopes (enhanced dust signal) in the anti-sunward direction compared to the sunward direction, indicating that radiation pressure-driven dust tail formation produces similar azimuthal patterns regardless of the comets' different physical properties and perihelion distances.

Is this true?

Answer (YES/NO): NO